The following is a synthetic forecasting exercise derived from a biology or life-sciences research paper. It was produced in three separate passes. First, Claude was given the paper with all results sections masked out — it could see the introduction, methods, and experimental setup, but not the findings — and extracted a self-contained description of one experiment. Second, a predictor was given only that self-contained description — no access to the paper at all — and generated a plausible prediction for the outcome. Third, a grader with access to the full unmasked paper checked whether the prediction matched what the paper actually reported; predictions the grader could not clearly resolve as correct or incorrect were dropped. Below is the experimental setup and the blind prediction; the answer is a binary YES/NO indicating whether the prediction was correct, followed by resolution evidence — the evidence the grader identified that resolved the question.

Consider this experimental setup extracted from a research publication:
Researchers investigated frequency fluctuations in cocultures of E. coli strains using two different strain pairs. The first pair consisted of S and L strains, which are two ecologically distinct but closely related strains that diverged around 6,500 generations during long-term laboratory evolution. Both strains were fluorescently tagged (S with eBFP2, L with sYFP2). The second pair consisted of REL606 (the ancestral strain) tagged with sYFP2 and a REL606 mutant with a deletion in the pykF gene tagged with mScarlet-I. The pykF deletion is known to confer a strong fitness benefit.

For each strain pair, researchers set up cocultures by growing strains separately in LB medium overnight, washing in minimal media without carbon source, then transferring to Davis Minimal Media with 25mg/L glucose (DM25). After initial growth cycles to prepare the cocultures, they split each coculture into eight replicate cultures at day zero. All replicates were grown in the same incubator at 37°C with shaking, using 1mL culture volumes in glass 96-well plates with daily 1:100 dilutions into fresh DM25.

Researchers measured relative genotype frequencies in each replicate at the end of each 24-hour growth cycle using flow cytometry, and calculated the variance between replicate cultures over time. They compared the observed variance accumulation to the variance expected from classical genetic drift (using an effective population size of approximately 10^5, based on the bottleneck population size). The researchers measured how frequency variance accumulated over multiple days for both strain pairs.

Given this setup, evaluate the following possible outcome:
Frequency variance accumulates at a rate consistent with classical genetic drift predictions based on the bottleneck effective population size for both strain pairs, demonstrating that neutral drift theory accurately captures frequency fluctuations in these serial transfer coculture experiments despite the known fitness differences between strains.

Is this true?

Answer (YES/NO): NO